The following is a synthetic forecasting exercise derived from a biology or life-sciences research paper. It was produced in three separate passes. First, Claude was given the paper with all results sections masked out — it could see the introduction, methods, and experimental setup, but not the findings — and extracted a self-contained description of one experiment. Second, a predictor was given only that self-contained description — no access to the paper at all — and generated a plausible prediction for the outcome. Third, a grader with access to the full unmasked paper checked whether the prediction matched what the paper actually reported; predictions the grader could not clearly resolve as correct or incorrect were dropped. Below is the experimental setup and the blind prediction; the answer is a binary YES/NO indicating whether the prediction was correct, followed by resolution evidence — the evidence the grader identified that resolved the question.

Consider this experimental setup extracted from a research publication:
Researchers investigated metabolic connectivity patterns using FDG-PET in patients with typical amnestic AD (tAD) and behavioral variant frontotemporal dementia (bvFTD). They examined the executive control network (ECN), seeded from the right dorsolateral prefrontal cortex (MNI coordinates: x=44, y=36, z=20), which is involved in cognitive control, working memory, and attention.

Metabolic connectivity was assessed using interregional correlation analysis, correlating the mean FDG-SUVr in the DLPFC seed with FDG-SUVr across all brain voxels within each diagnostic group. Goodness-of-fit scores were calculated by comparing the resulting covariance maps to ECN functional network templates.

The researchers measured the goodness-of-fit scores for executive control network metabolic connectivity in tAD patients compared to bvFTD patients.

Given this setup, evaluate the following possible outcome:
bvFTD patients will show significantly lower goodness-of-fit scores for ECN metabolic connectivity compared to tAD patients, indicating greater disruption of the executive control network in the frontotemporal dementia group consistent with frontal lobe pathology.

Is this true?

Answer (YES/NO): NO